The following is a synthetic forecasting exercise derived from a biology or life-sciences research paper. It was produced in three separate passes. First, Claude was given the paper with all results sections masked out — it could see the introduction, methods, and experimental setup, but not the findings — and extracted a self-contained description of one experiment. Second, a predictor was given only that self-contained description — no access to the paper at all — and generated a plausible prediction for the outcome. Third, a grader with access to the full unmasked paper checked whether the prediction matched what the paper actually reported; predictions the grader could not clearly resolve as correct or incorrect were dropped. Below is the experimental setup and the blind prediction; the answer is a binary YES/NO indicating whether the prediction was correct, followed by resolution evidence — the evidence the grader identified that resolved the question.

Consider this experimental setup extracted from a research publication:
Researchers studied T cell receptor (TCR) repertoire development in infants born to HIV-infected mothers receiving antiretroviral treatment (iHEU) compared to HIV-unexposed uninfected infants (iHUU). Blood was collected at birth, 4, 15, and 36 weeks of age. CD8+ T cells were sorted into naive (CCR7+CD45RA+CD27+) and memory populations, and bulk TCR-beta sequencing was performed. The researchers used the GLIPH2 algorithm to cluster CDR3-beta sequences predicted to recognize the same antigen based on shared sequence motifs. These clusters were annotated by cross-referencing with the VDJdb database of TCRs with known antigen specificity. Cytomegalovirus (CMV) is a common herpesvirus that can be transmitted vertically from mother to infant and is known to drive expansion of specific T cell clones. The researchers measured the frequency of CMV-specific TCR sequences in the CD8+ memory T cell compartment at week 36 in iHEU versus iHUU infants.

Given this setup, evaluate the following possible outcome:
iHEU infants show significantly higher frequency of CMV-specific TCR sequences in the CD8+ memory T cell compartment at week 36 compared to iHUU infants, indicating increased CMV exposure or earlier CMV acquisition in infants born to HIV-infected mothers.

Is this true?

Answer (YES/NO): NO